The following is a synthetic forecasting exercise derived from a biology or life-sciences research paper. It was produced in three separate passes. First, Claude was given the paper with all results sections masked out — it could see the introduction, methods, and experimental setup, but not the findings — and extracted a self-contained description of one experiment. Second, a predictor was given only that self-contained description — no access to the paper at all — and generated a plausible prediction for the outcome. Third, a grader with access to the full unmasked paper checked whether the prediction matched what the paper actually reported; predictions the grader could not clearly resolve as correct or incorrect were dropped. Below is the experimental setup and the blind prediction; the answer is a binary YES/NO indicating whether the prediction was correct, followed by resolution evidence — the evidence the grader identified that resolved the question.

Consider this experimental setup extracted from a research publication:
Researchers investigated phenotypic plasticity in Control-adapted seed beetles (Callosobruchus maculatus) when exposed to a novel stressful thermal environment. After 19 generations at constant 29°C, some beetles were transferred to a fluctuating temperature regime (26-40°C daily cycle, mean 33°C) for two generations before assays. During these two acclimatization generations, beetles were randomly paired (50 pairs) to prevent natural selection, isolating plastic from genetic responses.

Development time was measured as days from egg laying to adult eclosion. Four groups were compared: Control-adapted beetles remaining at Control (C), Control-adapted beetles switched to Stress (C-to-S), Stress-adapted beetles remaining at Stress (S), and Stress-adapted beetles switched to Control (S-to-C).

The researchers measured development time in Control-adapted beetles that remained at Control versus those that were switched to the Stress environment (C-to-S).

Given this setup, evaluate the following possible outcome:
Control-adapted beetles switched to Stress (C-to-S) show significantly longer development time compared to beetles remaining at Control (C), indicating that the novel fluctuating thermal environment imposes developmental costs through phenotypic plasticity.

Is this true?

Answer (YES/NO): NO